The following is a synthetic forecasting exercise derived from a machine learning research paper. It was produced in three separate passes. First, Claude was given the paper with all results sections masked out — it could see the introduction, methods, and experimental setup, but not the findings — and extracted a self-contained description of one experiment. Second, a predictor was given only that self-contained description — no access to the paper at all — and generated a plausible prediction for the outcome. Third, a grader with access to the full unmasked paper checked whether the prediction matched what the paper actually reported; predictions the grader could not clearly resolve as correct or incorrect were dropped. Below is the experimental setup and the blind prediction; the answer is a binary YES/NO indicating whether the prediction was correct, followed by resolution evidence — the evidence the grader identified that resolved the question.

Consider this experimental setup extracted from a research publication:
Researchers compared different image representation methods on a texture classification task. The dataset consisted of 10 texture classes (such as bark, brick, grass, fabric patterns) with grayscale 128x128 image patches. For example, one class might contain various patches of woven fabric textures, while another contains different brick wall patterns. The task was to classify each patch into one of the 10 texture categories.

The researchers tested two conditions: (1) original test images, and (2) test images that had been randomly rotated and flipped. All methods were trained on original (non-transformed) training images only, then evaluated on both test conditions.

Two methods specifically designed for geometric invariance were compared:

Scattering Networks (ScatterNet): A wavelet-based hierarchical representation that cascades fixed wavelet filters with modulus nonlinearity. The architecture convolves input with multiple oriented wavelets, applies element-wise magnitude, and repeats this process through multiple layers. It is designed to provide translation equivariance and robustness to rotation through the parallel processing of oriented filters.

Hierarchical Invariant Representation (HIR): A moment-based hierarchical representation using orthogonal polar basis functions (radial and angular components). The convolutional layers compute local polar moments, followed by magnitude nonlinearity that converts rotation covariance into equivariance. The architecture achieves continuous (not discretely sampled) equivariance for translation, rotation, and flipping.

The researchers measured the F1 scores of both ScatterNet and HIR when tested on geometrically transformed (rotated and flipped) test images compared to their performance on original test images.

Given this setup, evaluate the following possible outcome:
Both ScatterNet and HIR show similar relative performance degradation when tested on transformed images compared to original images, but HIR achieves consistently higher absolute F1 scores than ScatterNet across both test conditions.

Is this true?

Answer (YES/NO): NO